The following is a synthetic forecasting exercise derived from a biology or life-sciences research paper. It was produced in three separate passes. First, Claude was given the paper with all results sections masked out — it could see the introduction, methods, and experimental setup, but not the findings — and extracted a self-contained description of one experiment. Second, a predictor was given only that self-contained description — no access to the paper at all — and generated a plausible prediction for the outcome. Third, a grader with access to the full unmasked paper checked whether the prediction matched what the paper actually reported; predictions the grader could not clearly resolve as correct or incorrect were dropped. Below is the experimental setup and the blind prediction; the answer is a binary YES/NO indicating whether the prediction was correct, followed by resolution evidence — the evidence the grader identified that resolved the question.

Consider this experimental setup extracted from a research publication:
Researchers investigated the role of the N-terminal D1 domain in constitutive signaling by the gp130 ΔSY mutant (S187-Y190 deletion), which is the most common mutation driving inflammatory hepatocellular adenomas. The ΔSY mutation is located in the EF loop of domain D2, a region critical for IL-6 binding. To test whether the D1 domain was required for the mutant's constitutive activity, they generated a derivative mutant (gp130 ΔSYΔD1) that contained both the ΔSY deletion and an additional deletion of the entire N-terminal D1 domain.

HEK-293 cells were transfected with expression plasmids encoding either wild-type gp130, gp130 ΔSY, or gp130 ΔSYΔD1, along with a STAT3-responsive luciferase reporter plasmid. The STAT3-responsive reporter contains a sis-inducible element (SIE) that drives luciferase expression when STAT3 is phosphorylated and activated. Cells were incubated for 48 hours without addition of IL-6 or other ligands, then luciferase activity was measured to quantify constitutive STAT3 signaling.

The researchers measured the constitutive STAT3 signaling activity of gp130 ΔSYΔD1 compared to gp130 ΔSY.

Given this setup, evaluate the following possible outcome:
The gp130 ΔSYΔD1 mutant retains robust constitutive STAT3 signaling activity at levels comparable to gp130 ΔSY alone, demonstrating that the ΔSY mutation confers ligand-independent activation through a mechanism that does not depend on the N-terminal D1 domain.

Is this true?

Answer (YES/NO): NO